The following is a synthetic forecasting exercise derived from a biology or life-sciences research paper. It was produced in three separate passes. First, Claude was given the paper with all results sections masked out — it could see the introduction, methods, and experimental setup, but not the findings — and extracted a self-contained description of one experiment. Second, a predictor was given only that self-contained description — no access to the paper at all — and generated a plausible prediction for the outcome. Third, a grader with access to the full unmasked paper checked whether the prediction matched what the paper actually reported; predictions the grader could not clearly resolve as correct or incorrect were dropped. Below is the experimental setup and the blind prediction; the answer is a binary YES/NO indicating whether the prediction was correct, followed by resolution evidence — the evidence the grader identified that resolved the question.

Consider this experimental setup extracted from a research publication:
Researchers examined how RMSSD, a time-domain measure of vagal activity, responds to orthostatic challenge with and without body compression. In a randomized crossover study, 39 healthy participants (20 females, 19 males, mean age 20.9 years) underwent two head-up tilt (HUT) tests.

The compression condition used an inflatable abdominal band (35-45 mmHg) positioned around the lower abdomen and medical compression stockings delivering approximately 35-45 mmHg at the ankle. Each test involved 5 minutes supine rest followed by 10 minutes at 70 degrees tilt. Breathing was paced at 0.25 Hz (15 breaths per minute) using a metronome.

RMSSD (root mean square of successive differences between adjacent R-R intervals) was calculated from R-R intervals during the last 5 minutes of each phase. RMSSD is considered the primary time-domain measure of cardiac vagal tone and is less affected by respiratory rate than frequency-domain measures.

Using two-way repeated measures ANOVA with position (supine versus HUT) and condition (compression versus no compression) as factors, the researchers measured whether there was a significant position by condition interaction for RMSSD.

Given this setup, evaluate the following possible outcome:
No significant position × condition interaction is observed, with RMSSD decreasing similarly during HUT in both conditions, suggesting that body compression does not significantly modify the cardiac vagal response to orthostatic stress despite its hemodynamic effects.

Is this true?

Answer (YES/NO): NO